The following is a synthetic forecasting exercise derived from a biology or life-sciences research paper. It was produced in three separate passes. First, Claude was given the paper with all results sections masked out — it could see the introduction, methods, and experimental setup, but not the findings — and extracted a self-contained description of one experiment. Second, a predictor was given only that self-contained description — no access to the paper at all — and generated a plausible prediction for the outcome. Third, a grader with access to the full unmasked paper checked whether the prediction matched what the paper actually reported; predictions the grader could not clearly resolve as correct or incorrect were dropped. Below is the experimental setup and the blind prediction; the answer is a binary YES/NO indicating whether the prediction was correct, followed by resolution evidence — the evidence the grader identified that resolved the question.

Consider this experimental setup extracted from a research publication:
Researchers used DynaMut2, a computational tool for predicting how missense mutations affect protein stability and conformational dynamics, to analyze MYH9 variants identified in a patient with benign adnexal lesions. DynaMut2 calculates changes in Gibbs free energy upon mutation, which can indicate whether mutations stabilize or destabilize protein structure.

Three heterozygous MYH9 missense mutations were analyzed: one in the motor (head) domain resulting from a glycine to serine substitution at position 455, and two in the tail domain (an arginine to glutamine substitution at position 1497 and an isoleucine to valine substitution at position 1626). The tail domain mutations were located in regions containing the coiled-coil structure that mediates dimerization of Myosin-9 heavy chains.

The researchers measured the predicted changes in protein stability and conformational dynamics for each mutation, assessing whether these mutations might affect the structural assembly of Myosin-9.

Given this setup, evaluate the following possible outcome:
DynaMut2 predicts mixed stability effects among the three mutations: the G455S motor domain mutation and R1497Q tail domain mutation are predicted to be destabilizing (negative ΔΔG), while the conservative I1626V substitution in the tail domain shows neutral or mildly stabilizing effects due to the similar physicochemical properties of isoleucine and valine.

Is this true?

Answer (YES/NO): NO